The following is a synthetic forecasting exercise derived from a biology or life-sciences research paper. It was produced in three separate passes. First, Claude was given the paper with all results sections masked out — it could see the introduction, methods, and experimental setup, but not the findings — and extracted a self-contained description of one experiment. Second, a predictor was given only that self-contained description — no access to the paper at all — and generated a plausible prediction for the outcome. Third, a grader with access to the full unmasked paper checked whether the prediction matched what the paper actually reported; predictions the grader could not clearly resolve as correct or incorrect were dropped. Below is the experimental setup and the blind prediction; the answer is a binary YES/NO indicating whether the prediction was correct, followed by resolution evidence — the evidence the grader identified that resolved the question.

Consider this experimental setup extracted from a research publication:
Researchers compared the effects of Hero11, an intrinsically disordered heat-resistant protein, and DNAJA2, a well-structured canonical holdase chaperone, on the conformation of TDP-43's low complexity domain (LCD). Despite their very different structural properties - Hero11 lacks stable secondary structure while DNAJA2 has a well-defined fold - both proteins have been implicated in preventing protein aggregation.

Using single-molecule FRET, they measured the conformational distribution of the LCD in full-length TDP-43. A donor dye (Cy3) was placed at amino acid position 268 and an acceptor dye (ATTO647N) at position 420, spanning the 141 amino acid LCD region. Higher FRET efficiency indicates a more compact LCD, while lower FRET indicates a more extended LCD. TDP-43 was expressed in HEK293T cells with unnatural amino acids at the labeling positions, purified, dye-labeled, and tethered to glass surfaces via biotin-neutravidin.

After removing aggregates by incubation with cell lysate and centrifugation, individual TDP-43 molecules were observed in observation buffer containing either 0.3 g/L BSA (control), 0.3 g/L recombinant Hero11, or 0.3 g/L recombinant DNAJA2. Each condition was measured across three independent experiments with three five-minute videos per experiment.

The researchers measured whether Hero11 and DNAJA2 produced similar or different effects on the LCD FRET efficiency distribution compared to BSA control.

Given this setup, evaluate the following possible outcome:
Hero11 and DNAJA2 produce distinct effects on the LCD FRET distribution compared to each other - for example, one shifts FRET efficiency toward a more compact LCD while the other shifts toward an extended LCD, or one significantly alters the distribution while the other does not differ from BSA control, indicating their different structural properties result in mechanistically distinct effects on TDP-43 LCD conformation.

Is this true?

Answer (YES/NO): NO